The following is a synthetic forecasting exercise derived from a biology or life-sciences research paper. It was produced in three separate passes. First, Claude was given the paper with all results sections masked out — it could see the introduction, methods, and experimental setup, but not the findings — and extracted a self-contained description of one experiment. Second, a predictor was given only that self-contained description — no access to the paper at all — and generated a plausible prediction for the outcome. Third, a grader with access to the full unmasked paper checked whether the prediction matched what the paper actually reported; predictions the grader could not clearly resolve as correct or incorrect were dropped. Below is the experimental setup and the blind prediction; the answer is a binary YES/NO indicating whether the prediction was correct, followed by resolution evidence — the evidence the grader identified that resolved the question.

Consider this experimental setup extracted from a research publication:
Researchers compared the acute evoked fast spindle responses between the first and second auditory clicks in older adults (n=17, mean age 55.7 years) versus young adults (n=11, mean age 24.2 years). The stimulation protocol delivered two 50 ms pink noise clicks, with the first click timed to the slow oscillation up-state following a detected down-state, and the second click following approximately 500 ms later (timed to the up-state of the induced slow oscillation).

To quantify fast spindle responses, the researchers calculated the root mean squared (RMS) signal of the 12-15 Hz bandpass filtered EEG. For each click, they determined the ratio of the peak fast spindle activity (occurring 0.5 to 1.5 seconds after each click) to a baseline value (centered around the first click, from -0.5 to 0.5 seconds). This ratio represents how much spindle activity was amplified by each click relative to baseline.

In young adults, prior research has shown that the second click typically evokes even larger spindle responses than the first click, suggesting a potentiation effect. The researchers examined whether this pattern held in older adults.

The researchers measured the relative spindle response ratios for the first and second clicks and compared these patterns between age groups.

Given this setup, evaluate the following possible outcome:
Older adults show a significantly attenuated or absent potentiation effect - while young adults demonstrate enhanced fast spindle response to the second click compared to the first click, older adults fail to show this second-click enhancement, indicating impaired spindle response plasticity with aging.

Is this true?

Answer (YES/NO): NO